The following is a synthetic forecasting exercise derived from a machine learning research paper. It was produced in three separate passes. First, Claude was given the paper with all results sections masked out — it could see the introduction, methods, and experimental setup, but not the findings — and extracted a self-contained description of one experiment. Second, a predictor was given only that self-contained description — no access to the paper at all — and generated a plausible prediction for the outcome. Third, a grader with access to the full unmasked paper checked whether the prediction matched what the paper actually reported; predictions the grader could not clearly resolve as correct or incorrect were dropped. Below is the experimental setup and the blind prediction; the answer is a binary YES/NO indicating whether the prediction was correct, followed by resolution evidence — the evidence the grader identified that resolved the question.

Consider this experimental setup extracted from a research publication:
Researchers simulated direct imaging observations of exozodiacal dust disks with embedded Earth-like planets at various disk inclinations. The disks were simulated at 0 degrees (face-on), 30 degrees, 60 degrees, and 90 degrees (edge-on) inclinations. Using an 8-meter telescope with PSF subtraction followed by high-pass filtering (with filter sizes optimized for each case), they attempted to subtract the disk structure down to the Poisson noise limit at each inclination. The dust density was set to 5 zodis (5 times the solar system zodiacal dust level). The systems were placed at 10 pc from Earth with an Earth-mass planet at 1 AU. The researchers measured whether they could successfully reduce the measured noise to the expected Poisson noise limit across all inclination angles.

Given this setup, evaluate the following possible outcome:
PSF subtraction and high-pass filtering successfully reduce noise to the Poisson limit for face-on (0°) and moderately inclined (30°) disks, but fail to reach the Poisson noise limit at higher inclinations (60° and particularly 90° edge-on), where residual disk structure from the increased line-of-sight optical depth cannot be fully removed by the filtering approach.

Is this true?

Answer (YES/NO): NO